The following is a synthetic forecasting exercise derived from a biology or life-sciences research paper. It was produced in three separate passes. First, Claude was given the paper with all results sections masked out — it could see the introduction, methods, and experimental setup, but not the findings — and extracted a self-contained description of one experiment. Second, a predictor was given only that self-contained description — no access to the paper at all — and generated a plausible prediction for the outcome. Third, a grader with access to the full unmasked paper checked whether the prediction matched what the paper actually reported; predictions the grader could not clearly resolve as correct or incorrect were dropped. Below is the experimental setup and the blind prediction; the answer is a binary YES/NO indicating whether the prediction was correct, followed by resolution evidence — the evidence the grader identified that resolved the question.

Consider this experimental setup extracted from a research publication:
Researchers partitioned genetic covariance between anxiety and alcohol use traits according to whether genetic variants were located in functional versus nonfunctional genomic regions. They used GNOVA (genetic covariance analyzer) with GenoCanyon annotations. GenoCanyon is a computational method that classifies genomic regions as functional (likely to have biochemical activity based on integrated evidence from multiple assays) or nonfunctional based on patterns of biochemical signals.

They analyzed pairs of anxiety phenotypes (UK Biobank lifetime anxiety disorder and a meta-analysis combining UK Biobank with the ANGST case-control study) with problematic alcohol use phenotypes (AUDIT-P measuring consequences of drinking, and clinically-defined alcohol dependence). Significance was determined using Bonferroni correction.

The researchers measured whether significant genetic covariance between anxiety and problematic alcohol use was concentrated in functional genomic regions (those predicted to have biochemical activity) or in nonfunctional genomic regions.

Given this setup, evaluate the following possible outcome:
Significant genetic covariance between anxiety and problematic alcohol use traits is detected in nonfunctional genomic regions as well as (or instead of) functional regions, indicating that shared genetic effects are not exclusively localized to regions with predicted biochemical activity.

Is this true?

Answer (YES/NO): YES